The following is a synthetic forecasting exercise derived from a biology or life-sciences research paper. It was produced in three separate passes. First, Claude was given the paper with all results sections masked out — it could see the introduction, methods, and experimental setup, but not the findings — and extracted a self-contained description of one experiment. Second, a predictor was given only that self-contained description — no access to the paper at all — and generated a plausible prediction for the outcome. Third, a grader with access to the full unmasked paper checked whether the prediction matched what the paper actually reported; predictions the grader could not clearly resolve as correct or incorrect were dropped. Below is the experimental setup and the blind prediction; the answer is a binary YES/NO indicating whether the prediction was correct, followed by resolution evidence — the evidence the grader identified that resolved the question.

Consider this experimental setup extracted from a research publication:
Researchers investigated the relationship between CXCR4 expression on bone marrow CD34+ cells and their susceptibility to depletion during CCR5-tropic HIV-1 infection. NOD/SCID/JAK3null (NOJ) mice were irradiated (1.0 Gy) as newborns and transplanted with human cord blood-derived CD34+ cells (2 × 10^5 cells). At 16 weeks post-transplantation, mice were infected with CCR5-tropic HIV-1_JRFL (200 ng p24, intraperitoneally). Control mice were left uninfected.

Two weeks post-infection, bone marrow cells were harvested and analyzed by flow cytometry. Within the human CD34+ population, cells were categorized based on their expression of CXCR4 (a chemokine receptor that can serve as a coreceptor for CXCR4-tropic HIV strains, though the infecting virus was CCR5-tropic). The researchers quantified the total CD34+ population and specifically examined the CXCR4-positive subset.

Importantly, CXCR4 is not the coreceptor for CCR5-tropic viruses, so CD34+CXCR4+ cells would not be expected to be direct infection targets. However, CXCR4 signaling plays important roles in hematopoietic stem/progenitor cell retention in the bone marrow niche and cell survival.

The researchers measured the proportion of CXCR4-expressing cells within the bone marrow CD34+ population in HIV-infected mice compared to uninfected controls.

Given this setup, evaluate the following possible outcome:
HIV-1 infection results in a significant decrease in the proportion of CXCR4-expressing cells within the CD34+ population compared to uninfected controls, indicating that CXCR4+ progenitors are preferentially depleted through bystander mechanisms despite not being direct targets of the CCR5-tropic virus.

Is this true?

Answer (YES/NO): YES